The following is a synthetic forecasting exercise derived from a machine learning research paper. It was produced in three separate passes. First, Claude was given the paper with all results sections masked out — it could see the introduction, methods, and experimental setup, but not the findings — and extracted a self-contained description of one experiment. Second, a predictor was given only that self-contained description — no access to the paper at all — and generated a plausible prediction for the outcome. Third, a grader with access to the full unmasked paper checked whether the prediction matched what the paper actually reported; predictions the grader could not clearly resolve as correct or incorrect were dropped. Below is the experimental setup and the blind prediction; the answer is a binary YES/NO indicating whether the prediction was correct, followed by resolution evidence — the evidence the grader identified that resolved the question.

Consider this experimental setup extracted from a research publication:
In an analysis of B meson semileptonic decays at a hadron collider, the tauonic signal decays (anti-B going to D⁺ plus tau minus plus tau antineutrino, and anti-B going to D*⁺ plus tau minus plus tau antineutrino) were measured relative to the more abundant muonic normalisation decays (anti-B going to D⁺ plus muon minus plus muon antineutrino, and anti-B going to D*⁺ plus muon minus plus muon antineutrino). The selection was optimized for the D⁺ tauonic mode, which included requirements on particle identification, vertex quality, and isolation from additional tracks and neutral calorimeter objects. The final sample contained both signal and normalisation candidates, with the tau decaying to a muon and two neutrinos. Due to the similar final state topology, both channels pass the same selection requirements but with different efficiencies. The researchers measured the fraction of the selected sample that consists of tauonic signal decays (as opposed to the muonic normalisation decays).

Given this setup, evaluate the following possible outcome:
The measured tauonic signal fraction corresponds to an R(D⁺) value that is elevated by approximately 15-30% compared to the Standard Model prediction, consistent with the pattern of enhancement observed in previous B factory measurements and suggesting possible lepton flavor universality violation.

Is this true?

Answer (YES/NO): NO